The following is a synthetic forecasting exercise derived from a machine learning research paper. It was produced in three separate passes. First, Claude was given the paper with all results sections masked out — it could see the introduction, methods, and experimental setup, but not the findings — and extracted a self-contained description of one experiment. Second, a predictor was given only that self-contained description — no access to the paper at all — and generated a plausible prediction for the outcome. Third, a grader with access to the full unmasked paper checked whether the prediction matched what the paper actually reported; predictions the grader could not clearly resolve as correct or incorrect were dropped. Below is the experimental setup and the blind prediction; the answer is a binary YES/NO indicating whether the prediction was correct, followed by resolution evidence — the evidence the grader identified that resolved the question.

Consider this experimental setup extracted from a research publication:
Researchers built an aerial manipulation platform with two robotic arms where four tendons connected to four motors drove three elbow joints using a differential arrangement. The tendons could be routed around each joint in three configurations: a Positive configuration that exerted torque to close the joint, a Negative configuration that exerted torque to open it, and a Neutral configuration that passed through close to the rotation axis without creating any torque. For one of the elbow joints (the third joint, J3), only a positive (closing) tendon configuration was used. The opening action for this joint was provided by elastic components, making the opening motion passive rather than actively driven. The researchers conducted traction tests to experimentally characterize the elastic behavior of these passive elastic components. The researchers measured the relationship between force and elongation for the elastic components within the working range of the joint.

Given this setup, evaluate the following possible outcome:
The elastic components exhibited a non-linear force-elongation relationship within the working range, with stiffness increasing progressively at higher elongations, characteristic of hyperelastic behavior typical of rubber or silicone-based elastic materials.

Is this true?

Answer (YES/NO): NO